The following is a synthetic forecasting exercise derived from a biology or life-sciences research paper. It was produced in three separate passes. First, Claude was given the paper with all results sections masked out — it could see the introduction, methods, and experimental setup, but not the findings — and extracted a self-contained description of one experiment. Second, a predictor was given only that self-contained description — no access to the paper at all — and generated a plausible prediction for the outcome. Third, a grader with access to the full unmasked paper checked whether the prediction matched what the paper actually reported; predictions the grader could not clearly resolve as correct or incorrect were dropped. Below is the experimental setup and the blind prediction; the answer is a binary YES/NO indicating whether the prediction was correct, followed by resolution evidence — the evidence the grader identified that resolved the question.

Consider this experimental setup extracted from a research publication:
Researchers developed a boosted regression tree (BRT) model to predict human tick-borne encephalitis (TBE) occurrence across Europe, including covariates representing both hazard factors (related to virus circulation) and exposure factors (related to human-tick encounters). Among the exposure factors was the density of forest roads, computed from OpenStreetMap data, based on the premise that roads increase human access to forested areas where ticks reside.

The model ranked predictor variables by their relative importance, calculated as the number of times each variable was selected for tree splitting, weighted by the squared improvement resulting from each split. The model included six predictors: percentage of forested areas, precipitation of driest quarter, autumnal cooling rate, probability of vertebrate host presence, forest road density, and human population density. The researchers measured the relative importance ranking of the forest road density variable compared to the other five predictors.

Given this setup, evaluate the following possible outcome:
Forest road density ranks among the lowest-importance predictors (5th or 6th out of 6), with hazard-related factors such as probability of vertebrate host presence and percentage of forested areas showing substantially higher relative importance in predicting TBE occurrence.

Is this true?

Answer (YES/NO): NO